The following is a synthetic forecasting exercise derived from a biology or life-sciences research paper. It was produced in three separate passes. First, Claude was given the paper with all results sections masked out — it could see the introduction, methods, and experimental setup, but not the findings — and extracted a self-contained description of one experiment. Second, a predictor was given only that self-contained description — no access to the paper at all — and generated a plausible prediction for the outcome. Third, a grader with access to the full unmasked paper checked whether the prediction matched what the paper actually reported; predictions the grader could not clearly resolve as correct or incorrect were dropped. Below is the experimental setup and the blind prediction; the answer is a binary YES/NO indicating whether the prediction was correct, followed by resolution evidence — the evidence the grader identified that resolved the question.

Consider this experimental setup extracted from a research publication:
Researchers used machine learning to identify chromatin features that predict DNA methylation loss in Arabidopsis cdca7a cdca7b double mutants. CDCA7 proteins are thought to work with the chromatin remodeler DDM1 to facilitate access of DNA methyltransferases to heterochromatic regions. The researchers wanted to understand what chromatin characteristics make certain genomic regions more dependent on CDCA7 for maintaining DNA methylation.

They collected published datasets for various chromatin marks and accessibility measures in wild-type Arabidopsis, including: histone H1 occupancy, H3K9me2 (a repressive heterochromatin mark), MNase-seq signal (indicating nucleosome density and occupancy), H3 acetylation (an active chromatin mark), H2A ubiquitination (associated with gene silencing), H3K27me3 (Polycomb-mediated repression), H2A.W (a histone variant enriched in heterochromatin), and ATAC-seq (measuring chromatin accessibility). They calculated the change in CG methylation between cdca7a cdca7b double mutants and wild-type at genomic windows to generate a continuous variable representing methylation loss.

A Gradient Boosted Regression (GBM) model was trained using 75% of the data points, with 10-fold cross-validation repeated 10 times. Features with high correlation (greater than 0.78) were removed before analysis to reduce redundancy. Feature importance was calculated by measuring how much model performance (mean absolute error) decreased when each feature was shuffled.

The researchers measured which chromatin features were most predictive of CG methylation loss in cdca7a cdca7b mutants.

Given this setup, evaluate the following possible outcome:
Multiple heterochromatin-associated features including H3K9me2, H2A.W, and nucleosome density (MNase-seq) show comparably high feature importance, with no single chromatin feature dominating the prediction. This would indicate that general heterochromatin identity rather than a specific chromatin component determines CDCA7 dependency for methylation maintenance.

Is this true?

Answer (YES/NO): NO